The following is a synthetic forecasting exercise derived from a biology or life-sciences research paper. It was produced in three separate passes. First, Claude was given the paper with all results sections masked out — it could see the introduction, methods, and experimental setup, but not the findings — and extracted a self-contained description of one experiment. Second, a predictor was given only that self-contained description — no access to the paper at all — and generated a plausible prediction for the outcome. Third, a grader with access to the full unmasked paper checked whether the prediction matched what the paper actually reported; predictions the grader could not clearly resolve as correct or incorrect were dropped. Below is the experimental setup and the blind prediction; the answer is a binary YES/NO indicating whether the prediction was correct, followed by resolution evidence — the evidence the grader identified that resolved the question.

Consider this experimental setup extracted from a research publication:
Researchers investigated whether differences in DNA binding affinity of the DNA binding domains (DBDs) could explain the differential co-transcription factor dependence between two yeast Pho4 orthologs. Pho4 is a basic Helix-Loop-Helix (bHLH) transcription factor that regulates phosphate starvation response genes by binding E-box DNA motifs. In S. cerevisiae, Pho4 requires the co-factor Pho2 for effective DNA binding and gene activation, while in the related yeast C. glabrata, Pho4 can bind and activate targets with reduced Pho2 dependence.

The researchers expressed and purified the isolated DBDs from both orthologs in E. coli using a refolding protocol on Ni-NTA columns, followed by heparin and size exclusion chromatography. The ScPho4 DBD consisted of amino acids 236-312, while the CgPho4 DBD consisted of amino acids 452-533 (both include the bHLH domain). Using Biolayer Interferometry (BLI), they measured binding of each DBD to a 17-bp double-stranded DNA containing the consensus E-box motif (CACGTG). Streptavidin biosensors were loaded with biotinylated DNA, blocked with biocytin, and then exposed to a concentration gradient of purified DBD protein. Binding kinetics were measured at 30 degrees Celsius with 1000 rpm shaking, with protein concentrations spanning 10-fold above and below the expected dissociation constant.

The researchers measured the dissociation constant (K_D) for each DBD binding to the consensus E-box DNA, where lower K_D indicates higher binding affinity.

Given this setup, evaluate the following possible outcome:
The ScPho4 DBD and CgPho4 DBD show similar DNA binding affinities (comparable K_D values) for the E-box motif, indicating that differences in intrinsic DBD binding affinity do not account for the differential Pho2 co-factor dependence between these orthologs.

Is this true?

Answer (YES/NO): NO